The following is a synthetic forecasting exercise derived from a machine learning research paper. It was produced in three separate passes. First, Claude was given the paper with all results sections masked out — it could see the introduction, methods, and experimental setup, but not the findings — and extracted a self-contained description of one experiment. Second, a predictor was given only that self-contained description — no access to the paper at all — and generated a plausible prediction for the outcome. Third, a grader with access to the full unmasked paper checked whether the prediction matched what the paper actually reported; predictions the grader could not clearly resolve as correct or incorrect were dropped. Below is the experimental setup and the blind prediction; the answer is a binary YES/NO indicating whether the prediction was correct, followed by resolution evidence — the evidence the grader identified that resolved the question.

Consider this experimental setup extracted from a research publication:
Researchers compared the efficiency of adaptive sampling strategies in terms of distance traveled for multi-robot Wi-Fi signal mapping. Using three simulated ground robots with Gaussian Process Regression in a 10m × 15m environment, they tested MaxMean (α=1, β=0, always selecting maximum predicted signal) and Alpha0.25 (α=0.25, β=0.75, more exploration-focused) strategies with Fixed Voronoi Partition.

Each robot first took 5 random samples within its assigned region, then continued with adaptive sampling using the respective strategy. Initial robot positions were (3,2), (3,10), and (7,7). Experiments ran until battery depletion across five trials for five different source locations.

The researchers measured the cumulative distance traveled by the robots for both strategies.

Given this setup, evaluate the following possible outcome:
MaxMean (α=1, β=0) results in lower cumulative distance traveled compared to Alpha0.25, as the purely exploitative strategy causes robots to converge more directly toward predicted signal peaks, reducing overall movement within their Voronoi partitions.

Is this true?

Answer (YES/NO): YES